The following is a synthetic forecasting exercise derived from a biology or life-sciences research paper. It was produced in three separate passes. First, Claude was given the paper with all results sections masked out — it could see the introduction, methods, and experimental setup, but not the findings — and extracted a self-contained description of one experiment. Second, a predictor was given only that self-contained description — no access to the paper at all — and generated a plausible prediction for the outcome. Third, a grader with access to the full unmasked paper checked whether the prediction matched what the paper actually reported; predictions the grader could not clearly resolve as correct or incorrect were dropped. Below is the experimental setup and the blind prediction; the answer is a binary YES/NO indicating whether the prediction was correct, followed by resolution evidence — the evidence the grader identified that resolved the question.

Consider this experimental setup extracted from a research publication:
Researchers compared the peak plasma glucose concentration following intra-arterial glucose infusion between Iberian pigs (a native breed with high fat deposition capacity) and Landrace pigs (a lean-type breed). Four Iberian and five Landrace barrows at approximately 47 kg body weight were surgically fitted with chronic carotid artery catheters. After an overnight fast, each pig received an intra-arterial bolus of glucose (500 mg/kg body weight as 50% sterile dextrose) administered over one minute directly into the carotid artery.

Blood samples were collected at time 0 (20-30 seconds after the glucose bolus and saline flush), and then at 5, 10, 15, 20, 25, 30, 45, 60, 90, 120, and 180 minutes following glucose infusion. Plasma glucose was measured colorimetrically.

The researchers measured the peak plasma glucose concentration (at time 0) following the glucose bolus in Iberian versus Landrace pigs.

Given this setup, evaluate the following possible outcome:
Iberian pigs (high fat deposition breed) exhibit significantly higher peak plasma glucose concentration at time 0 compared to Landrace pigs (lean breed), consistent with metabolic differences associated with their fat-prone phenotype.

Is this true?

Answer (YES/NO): NO